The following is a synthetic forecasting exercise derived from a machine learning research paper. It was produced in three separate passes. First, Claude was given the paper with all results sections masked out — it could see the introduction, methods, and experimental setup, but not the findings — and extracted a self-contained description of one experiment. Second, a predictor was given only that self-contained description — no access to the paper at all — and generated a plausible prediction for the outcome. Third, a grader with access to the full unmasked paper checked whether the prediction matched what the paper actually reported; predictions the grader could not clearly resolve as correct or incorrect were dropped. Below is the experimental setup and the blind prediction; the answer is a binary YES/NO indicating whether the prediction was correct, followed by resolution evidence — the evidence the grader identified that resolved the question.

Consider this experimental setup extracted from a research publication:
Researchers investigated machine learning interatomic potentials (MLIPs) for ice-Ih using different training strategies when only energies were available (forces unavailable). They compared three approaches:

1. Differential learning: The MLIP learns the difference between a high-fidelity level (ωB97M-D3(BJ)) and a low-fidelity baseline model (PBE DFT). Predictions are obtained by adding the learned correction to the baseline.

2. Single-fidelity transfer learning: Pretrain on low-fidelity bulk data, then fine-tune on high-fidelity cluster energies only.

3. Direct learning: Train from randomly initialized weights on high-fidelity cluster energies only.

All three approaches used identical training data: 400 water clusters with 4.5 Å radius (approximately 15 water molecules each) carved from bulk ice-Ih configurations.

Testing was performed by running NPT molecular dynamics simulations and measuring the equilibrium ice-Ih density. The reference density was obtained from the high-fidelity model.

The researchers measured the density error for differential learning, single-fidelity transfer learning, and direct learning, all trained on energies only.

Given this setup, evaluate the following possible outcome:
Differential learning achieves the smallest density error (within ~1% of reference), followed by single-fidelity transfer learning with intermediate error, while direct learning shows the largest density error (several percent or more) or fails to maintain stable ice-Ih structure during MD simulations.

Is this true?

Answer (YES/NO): NO